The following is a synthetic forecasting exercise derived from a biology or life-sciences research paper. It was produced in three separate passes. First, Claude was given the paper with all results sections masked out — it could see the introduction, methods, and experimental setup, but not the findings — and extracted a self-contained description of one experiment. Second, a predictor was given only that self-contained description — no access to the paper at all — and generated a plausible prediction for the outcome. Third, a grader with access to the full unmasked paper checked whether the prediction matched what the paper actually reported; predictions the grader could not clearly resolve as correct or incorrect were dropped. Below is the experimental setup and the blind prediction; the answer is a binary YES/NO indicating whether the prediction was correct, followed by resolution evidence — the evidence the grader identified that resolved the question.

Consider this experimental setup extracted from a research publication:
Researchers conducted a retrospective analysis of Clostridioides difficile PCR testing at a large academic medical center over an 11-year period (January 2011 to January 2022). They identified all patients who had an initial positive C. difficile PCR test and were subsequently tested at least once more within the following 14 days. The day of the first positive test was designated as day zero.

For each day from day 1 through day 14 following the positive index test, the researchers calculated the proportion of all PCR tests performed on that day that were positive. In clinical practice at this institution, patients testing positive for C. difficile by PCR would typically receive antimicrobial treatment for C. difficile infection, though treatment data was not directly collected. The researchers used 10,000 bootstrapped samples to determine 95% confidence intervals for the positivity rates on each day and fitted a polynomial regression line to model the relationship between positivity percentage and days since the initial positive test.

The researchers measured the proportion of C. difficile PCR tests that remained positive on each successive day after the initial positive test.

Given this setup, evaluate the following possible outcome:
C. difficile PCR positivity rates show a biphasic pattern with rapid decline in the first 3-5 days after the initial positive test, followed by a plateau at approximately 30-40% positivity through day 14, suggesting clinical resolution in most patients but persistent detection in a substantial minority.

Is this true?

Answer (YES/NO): NO